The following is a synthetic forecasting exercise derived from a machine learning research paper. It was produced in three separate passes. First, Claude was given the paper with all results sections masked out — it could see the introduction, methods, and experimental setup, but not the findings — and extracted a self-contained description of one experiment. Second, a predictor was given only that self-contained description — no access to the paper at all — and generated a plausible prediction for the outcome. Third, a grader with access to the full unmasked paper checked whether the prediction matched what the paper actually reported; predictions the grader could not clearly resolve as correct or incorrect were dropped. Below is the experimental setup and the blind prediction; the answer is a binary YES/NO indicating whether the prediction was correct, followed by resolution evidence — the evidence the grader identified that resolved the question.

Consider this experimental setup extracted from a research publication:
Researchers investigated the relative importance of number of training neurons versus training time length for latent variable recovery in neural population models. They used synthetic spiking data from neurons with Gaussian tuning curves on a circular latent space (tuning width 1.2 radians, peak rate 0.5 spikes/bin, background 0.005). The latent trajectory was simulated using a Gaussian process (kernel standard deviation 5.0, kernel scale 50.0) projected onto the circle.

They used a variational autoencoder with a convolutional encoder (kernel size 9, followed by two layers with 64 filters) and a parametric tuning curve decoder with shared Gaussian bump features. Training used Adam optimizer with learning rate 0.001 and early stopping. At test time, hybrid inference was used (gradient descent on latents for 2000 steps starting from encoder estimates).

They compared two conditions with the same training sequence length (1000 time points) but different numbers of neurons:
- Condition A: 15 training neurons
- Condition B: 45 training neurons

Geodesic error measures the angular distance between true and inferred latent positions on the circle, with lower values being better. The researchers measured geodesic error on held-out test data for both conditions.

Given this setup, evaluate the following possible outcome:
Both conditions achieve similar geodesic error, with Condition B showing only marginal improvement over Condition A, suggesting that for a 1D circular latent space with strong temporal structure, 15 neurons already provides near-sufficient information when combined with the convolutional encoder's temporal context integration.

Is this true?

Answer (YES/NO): NO